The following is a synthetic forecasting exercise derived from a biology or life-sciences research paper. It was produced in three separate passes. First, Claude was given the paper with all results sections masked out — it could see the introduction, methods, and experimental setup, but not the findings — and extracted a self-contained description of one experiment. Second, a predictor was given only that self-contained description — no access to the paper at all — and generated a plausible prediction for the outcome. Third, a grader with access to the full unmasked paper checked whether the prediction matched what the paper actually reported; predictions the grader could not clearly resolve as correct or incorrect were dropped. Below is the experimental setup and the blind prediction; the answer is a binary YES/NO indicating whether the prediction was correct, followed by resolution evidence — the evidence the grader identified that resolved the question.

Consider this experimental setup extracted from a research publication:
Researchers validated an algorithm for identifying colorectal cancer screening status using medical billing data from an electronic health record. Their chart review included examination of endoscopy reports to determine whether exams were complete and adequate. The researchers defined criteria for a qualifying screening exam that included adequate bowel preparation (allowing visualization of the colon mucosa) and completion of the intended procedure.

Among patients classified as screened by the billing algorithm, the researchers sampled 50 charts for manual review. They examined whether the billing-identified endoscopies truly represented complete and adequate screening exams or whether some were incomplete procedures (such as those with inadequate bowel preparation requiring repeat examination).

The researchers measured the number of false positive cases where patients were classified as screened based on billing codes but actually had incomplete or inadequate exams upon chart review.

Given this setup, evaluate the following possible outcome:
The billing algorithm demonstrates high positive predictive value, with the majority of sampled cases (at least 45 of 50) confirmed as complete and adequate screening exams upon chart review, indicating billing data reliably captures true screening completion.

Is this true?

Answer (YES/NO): YES